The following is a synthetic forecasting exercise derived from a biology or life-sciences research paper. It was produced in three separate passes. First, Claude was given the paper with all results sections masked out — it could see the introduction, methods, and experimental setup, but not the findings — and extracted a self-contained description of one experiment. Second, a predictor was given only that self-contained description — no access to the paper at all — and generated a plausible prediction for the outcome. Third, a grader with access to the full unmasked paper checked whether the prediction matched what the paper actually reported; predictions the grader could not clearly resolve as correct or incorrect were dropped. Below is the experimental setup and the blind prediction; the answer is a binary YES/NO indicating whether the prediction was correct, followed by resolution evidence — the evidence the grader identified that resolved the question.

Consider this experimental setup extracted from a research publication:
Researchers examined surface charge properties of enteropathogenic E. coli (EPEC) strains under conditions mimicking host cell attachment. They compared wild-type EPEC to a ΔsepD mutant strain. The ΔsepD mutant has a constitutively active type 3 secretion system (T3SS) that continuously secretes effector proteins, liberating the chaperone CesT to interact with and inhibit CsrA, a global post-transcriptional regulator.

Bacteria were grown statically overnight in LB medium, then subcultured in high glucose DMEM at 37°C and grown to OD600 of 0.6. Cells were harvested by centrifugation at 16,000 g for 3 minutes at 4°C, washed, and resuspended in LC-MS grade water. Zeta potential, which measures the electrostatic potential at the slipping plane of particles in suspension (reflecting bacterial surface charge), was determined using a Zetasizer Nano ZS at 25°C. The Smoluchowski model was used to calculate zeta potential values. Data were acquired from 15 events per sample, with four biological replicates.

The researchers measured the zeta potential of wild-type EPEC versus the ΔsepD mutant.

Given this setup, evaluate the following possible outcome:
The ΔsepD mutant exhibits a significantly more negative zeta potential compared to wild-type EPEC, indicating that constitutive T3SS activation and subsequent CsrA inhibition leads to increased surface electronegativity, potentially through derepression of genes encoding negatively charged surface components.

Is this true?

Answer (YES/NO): YES